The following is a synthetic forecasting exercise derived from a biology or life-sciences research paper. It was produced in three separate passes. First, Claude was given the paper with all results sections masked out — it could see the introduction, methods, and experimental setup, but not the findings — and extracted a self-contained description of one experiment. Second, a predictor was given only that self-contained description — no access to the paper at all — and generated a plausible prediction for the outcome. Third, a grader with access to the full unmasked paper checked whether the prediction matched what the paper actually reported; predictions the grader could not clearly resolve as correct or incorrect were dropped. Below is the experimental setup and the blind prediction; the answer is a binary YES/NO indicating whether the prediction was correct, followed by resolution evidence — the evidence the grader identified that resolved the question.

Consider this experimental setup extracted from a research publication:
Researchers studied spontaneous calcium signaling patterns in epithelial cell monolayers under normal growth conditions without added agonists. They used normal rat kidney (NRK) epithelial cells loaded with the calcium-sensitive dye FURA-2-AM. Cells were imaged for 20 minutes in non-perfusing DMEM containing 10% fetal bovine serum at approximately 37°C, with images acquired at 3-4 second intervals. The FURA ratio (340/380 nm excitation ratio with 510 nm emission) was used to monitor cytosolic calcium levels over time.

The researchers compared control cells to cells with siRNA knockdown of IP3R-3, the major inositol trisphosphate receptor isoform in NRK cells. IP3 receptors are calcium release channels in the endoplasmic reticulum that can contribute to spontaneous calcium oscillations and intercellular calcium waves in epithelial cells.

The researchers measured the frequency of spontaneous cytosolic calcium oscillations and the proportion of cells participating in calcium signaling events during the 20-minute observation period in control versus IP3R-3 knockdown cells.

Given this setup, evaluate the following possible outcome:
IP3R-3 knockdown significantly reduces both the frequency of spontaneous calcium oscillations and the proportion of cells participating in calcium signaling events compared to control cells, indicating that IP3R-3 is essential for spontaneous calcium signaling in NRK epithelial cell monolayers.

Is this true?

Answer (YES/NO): NO